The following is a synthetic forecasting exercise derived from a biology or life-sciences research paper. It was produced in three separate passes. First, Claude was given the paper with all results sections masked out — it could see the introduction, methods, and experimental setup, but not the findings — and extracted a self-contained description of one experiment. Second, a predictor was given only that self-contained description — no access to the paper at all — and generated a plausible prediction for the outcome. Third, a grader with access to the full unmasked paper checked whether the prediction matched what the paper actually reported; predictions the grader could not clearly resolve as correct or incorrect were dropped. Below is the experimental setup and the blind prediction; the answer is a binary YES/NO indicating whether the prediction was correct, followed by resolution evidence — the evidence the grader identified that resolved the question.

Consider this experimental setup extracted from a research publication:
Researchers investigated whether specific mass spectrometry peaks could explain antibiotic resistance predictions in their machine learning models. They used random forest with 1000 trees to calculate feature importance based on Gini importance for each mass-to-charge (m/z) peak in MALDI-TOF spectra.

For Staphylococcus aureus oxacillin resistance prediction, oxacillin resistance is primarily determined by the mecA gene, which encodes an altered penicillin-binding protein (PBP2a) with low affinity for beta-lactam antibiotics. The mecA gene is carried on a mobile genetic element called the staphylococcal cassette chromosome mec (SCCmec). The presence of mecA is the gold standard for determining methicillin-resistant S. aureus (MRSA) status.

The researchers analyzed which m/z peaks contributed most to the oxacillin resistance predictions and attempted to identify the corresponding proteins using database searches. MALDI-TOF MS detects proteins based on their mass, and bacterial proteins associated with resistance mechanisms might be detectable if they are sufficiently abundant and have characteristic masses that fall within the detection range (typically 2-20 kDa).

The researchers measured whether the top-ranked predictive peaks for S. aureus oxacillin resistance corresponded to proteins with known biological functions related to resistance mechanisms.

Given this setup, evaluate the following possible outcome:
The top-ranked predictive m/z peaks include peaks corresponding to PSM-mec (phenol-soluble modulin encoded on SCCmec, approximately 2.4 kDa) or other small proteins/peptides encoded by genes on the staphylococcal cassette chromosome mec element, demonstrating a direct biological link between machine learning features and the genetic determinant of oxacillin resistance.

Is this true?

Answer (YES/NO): NO